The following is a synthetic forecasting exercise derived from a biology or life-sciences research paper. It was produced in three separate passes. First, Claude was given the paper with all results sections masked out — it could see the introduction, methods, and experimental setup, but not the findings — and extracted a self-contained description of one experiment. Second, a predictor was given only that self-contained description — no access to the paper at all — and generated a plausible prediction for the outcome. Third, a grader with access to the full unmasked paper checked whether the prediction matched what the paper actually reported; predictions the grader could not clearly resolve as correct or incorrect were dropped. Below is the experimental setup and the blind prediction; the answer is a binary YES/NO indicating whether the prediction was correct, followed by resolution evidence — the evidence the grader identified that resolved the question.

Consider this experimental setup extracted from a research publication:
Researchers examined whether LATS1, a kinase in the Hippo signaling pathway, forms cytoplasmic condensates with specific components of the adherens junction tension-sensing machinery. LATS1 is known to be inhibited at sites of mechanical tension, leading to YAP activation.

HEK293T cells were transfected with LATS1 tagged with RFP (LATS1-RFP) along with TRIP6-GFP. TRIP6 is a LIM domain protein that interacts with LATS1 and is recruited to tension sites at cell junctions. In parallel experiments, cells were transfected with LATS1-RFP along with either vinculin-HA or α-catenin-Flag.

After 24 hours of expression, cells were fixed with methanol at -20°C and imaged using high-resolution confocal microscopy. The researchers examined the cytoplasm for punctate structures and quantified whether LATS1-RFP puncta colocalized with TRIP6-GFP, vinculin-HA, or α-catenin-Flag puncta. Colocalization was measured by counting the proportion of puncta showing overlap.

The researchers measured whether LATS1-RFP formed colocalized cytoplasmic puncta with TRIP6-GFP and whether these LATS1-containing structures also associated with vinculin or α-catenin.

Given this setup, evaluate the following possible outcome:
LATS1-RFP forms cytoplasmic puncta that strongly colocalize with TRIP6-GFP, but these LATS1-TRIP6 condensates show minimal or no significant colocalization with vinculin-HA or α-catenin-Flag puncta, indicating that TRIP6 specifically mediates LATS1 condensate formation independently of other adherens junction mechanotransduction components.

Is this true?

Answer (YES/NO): NO